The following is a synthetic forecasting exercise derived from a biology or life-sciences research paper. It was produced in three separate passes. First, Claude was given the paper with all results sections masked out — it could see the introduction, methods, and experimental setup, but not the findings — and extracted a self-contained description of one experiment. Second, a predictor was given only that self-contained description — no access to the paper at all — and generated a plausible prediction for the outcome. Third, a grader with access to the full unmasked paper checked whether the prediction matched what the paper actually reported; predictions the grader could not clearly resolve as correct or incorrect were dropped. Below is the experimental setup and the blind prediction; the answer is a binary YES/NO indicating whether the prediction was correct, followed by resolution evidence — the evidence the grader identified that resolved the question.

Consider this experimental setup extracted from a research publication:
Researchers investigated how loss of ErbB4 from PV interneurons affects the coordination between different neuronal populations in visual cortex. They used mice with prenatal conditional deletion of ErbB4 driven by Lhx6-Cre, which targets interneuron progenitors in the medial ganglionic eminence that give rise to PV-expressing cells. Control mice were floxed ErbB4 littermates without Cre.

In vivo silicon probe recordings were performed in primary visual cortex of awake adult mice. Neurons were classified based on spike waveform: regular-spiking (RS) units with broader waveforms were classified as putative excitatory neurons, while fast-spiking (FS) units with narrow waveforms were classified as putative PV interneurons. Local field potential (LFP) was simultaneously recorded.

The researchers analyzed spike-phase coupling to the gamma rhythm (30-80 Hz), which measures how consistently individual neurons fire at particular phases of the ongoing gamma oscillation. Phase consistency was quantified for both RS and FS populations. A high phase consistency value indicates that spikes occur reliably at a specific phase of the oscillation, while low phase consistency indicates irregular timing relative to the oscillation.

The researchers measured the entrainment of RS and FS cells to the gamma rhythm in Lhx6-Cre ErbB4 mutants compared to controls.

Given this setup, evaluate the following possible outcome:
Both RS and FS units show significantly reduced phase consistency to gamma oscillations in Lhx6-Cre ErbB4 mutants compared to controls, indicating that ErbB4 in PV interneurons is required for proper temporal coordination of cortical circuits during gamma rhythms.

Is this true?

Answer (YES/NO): NO